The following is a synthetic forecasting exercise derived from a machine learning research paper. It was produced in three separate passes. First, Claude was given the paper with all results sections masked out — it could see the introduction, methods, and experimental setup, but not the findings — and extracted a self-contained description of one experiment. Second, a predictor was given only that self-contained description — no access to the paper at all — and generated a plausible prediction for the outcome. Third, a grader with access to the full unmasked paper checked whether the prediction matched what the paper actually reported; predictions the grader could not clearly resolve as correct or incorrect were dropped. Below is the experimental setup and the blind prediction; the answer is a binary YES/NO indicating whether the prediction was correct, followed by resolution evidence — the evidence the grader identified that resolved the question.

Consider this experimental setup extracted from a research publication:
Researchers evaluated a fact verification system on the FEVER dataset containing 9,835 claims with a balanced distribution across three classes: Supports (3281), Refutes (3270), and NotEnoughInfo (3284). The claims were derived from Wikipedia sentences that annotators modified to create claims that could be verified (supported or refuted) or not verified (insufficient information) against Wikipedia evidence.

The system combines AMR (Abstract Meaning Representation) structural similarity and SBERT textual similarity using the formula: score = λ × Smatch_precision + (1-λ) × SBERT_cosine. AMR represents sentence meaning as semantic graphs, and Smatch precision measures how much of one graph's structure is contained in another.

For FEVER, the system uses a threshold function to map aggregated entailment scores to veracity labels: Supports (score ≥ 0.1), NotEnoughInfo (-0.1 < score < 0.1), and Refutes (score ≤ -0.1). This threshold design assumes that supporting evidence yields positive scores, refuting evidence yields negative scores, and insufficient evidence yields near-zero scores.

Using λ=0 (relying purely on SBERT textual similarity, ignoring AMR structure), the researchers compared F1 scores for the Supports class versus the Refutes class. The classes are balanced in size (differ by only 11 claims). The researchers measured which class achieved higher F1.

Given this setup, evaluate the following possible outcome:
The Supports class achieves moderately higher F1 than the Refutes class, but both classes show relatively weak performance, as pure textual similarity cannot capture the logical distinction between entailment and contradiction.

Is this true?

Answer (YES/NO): NO